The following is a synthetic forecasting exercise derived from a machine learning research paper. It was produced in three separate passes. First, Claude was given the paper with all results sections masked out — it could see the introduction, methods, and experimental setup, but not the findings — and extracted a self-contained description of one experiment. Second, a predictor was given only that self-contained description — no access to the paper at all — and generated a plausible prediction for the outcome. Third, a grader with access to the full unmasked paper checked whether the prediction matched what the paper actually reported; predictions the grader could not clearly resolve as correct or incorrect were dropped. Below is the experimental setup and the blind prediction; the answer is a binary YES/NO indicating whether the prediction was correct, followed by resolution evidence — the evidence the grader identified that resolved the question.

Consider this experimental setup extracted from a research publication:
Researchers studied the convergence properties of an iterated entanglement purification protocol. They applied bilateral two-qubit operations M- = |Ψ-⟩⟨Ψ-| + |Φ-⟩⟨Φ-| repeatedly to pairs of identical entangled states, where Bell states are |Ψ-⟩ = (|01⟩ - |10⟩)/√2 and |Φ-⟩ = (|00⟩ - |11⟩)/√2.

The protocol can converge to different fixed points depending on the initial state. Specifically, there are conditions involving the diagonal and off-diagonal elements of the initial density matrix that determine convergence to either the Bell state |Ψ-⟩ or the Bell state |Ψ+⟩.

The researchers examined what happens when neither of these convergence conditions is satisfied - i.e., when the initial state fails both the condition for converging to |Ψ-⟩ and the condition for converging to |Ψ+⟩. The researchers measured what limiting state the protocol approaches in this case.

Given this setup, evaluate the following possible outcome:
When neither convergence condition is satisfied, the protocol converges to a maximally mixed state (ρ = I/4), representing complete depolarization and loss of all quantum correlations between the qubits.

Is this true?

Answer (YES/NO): YES